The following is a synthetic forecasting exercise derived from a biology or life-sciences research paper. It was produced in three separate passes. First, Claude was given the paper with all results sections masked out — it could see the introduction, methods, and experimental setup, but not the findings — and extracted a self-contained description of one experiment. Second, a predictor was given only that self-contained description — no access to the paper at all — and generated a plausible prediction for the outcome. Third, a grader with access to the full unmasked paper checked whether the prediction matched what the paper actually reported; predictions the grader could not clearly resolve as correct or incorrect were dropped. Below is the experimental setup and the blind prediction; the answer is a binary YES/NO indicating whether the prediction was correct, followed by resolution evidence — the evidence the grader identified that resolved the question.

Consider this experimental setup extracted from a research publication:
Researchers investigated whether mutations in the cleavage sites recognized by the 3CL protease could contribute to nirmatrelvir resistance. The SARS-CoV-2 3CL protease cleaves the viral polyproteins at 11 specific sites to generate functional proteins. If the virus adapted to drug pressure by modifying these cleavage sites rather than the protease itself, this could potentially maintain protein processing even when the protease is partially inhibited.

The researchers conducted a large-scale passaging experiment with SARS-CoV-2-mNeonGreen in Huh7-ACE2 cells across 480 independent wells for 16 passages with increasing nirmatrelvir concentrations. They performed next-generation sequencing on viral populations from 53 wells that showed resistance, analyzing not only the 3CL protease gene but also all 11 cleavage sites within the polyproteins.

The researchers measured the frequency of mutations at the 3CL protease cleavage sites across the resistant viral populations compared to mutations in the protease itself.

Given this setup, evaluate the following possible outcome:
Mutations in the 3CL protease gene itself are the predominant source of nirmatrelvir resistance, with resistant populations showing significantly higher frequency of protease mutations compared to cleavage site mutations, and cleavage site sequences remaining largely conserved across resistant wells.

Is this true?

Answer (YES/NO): YES